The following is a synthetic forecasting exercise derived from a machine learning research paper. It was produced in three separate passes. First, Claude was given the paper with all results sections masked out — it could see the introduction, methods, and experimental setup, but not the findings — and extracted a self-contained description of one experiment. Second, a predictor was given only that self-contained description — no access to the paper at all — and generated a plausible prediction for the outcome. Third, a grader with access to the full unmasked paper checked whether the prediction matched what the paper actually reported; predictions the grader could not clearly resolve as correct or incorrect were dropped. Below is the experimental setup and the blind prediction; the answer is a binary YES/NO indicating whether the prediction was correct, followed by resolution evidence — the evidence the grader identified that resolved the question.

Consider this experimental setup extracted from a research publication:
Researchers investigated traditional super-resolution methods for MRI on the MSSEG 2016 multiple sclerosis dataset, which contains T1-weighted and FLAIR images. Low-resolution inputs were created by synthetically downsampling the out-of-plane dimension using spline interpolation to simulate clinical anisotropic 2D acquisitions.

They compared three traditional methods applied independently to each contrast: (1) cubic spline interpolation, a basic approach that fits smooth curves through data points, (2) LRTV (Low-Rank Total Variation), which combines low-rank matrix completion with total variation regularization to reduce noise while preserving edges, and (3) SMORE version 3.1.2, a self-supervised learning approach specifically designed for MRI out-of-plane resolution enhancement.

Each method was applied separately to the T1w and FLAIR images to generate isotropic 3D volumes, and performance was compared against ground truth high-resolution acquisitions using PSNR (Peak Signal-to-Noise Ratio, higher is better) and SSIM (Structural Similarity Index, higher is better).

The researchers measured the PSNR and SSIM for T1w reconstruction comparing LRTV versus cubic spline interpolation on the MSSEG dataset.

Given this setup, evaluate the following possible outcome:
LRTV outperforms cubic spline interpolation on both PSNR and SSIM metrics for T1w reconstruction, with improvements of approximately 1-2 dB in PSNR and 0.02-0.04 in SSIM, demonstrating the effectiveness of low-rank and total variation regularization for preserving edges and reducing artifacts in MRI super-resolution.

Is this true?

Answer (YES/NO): NO